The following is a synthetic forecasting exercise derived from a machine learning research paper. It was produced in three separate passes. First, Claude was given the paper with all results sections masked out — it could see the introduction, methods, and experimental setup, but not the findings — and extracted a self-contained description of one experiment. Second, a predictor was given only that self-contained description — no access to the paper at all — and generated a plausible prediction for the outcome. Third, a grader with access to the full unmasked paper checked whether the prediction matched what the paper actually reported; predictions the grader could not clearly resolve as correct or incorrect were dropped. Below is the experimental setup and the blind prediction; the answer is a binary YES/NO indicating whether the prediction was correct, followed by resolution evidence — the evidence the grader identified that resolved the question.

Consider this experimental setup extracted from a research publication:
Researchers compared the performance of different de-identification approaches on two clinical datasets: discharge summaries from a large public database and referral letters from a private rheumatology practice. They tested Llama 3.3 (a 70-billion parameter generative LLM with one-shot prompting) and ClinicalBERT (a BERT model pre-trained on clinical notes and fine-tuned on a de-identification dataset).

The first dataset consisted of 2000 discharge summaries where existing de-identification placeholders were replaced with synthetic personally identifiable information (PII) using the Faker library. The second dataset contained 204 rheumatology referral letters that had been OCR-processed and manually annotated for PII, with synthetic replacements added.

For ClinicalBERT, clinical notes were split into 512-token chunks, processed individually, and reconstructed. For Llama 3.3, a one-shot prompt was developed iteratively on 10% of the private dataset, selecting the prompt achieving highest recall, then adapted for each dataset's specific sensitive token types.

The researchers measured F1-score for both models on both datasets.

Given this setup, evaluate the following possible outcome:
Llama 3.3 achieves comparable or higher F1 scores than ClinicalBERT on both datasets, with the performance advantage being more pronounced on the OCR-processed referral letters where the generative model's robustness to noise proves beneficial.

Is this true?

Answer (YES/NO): NO